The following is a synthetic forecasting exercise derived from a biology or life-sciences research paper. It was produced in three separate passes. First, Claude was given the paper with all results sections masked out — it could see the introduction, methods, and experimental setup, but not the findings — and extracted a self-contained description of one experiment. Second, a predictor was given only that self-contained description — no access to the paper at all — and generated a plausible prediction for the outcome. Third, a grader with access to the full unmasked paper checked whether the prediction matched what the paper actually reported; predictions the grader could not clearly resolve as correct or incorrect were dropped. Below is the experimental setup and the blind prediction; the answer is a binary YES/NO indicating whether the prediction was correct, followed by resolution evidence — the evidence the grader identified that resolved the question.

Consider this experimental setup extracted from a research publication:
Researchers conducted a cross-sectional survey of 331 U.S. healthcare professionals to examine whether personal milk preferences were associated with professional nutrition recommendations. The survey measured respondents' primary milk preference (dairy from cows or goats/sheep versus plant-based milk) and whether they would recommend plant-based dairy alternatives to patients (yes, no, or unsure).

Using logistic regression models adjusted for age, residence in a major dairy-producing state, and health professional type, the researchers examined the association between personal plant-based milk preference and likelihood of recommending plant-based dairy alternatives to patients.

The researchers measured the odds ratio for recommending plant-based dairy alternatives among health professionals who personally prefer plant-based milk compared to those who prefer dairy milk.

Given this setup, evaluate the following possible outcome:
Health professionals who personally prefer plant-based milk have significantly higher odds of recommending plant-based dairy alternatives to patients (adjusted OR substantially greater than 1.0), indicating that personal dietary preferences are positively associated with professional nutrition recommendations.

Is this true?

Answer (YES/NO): YES